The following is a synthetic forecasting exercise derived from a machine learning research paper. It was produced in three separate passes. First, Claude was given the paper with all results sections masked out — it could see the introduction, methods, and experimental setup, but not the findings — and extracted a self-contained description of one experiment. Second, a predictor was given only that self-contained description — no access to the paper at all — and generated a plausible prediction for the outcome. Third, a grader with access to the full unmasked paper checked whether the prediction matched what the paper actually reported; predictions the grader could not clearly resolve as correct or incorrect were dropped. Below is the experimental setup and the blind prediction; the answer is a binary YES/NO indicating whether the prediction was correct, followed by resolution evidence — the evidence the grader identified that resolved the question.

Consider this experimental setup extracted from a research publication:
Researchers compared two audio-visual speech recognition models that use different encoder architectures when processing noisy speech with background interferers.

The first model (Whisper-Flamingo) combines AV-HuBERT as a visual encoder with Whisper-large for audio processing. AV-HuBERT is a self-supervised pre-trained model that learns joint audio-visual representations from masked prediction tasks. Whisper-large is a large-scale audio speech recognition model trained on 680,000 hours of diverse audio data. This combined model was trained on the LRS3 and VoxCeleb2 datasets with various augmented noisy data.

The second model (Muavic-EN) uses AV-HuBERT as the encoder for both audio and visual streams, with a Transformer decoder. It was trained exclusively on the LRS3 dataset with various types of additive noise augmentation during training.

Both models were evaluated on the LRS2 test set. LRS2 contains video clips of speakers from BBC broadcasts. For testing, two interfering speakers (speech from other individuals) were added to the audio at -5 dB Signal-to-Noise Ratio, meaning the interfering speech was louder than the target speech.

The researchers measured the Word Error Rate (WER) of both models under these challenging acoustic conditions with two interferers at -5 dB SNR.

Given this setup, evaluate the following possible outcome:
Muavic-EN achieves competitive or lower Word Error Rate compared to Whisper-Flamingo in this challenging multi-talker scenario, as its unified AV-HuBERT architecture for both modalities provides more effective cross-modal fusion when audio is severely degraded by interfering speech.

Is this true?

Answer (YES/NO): YES